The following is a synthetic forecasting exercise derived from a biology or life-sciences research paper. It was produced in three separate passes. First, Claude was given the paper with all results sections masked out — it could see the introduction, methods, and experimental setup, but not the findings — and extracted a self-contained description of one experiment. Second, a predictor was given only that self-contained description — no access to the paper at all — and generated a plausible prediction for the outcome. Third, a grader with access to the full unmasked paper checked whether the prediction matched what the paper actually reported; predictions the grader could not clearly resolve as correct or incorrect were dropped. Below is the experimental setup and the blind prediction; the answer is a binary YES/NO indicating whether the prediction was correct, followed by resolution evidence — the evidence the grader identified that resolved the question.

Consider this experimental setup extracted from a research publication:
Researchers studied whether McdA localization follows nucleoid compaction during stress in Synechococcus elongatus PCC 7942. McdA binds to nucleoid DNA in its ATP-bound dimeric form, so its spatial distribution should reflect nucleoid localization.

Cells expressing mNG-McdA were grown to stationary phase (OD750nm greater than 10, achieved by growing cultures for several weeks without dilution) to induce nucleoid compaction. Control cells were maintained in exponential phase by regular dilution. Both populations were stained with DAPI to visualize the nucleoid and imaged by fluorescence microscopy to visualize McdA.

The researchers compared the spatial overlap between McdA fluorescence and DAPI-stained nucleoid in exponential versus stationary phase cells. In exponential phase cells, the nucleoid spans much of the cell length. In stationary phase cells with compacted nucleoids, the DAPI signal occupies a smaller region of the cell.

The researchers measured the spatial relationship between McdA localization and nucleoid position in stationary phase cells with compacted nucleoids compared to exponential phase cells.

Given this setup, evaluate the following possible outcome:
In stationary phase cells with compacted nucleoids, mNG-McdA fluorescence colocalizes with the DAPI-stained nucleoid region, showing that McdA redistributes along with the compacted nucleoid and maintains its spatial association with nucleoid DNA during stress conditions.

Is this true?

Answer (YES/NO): NO